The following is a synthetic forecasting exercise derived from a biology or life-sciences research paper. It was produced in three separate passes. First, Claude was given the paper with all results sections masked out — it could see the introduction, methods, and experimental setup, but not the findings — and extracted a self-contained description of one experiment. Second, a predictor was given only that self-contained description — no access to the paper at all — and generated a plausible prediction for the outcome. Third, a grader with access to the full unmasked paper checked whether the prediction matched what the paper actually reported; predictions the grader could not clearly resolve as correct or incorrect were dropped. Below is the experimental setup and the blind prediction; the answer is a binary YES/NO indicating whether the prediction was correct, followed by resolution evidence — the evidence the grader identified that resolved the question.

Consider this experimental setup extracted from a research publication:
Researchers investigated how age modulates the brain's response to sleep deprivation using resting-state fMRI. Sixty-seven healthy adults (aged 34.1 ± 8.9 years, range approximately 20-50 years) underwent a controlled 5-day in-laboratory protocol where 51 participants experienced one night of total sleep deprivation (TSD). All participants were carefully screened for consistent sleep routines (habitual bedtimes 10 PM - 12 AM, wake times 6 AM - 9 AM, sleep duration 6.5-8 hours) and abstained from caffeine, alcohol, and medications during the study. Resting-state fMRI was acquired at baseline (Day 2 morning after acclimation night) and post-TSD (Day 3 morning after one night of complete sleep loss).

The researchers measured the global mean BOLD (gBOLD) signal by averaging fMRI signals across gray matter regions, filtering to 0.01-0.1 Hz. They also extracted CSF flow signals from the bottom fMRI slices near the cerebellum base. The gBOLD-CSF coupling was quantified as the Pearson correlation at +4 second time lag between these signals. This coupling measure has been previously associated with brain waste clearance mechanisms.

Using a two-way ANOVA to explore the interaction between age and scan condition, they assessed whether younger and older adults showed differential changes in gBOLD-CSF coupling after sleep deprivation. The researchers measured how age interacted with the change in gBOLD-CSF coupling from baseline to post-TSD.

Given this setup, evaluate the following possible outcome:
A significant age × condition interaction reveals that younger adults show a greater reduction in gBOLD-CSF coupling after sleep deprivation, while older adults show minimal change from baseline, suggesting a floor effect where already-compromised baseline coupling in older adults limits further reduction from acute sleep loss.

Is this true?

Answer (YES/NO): NO